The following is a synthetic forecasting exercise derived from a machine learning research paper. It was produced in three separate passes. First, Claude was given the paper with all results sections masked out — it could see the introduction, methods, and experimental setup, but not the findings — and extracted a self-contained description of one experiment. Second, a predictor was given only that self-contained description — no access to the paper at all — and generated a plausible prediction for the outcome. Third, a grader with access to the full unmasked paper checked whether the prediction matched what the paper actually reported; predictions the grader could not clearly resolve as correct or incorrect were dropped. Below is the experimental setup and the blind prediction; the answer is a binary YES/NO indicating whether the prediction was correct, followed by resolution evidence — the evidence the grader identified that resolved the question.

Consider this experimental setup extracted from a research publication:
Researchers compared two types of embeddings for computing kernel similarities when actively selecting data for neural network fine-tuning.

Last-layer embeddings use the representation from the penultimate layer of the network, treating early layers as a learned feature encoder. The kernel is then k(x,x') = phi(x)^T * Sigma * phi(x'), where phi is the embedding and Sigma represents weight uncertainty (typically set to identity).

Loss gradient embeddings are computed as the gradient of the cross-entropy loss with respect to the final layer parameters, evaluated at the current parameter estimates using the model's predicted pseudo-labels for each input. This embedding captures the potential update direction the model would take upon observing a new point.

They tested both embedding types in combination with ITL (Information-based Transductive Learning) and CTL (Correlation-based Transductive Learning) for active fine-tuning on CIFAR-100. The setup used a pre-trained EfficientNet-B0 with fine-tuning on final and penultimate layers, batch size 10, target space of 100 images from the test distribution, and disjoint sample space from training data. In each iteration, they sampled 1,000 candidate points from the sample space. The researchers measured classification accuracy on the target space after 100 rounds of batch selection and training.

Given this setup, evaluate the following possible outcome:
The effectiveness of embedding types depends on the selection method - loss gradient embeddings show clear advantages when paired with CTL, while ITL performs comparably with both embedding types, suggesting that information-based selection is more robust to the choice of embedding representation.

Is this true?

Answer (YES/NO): NO